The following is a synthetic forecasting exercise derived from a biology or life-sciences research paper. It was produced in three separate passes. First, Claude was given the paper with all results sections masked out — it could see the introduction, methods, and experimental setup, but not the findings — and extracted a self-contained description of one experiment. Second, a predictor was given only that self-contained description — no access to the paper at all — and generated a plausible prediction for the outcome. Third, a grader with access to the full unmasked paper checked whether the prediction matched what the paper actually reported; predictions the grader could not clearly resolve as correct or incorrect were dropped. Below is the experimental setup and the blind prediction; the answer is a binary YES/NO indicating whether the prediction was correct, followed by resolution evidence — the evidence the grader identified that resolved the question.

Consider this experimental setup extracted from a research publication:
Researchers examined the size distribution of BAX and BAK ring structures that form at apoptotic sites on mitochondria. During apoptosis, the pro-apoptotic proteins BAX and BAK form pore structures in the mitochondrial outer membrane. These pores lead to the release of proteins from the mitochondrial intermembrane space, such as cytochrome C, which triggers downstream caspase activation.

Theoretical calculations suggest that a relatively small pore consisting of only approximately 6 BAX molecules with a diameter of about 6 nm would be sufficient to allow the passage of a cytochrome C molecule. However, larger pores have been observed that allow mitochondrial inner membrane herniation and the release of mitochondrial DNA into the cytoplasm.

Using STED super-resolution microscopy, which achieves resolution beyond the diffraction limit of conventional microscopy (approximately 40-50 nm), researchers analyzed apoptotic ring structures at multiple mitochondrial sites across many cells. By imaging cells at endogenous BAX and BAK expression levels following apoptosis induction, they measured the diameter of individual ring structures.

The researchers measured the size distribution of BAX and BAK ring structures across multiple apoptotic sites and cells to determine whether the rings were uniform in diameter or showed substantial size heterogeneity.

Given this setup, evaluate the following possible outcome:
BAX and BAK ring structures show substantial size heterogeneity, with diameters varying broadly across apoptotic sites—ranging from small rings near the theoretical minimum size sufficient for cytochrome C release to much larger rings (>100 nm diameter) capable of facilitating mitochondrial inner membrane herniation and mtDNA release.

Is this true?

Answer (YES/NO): NO